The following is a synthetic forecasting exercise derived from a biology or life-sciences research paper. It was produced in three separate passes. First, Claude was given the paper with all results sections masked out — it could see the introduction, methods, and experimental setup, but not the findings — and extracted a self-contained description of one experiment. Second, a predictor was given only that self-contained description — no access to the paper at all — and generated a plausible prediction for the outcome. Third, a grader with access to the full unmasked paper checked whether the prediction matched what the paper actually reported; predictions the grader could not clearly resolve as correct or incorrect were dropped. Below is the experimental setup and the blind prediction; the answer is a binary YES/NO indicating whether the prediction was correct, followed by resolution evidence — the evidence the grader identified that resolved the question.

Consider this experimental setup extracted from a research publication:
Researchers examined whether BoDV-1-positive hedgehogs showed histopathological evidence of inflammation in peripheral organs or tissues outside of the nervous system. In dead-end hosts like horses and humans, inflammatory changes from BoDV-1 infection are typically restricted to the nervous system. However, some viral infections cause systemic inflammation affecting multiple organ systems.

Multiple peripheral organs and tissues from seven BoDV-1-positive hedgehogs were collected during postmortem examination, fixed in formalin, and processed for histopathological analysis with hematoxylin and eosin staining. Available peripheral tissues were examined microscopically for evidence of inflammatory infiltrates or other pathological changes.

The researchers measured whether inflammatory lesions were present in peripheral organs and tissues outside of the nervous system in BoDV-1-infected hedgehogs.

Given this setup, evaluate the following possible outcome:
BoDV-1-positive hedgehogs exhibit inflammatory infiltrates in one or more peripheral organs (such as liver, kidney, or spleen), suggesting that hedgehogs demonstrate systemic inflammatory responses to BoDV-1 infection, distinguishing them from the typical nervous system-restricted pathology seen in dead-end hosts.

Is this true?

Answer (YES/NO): NO